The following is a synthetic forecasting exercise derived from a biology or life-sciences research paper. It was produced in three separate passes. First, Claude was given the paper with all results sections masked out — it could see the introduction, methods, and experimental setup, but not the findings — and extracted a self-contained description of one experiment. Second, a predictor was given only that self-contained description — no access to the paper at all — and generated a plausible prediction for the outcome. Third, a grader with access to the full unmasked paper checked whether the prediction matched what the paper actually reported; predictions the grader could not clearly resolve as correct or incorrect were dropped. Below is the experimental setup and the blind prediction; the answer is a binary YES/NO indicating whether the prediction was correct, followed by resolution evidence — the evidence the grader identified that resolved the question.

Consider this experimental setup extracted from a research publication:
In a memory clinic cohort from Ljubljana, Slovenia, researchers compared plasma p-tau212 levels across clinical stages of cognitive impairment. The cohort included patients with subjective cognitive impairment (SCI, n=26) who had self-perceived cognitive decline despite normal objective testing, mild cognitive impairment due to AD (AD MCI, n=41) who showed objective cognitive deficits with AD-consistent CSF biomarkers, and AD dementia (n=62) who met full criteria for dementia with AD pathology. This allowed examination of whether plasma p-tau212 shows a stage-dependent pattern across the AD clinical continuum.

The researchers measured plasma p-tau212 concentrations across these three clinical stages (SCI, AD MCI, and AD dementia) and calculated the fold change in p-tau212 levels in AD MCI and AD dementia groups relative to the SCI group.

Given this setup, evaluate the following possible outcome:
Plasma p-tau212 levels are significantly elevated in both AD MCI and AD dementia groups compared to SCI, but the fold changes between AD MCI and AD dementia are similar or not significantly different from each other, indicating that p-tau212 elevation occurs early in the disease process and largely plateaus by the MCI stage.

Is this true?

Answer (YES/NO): NO